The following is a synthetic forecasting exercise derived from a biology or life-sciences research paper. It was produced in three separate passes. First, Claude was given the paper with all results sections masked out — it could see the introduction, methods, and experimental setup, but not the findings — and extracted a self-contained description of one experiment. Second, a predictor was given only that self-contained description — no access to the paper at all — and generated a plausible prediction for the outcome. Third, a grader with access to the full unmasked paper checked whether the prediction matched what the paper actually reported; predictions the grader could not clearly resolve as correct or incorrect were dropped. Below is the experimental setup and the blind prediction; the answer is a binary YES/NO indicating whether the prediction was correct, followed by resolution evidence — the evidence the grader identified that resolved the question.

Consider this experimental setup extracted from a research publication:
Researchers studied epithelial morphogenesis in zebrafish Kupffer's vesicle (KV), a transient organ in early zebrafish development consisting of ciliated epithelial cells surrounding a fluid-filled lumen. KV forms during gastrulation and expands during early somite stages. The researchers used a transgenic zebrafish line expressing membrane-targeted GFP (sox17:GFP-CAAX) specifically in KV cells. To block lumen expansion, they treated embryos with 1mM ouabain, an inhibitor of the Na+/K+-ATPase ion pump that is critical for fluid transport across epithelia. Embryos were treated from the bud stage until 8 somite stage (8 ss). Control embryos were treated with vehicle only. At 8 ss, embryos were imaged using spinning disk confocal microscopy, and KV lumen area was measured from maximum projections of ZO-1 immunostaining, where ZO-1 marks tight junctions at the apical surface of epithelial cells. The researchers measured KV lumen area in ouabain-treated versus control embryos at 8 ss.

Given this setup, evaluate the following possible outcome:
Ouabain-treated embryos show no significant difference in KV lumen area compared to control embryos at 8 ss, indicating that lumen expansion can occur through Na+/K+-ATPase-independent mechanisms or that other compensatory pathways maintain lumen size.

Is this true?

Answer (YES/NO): NO